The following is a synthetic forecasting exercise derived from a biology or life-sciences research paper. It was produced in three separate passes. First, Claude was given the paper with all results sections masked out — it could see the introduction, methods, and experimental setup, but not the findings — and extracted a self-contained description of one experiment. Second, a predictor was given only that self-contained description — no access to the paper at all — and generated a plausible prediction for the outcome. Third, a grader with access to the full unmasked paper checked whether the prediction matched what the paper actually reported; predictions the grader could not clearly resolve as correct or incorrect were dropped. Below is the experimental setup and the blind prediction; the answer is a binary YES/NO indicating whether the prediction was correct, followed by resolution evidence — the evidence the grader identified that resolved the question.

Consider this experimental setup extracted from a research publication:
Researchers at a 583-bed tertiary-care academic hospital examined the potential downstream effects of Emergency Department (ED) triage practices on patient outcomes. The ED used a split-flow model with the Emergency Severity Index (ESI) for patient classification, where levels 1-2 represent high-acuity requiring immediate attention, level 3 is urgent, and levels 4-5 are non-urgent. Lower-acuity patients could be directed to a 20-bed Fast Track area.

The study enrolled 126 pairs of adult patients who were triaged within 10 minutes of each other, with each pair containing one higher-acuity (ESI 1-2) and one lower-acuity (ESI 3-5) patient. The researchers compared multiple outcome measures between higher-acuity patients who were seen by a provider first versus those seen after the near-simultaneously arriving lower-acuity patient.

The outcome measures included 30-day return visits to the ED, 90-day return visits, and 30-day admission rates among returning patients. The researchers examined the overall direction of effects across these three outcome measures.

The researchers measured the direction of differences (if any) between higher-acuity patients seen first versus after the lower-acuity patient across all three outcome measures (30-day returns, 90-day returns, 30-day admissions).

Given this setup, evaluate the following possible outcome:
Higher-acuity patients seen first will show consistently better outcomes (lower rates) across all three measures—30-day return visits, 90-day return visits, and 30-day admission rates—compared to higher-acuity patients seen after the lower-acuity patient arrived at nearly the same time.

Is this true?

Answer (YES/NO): NO